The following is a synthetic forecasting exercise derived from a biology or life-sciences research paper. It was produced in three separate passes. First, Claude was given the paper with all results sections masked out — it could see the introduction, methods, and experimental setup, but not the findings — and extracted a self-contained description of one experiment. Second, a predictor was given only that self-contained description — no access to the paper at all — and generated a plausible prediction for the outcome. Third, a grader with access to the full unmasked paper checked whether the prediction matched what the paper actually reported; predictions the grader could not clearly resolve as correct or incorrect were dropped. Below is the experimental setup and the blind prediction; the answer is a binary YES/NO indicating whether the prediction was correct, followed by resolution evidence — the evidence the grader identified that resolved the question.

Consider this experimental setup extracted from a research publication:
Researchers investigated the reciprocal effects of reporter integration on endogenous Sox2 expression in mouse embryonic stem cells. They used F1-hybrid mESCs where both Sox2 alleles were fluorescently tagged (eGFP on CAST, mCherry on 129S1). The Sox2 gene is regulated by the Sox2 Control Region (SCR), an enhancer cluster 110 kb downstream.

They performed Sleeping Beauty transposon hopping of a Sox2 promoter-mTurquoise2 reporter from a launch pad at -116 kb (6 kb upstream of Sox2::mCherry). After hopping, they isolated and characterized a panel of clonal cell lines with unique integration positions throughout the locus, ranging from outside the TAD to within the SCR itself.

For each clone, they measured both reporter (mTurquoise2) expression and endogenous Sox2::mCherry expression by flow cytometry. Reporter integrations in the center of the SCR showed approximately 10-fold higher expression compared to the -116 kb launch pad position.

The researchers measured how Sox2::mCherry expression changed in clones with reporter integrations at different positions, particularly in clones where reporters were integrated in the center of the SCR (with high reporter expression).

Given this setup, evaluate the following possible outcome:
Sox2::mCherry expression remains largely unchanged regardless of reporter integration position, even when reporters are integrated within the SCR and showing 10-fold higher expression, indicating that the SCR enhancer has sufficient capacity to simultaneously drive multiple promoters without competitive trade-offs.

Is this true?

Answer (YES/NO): NO